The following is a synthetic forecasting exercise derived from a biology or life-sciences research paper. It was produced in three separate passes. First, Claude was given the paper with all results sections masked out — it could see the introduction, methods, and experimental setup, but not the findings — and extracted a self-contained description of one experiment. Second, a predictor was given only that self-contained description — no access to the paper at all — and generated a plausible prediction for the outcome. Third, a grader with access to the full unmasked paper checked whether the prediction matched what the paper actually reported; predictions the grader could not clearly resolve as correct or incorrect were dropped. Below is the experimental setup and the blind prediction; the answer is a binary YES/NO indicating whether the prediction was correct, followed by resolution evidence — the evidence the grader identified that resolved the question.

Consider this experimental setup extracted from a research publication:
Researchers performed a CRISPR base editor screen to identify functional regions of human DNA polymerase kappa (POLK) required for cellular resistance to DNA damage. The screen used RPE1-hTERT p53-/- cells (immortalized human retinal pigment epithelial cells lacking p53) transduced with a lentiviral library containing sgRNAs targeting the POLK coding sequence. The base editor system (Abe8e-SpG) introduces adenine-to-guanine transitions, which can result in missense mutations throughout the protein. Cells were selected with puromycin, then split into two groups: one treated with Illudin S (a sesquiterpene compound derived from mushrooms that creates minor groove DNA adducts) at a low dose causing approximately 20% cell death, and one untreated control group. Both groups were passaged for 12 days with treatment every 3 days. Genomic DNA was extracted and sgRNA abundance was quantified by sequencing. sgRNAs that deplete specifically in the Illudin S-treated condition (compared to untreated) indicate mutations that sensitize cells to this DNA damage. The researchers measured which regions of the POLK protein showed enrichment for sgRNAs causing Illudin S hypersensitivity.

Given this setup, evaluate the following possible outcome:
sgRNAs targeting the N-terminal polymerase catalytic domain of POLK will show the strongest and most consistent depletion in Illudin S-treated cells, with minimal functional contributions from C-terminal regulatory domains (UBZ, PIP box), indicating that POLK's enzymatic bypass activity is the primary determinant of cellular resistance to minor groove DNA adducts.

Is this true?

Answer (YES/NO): NO